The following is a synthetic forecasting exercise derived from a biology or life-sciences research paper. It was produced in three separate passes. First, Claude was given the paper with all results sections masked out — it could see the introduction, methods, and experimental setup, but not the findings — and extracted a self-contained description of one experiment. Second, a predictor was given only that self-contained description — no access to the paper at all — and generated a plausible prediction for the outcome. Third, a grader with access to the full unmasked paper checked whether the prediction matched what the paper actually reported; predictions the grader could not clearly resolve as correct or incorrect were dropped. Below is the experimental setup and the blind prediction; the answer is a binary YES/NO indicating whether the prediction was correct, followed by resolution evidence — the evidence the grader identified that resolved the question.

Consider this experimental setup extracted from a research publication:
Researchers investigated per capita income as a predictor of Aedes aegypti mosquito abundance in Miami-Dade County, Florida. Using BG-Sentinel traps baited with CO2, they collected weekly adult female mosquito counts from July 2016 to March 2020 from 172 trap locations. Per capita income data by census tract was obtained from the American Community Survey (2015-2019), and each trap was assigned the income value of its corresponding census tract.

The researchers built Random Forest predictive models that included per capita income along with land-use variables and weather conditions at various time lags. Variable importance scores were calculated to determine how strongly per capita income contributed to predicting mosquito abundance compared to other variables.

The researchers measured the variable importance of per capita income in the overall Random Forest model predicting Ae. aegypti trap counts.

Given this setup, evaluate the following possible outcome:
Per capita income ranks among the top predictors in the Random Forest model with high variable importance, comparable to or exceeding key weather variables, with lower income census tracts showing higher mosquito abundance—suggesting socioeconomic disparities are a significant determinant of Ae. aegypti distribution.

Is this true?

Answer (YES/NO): NO